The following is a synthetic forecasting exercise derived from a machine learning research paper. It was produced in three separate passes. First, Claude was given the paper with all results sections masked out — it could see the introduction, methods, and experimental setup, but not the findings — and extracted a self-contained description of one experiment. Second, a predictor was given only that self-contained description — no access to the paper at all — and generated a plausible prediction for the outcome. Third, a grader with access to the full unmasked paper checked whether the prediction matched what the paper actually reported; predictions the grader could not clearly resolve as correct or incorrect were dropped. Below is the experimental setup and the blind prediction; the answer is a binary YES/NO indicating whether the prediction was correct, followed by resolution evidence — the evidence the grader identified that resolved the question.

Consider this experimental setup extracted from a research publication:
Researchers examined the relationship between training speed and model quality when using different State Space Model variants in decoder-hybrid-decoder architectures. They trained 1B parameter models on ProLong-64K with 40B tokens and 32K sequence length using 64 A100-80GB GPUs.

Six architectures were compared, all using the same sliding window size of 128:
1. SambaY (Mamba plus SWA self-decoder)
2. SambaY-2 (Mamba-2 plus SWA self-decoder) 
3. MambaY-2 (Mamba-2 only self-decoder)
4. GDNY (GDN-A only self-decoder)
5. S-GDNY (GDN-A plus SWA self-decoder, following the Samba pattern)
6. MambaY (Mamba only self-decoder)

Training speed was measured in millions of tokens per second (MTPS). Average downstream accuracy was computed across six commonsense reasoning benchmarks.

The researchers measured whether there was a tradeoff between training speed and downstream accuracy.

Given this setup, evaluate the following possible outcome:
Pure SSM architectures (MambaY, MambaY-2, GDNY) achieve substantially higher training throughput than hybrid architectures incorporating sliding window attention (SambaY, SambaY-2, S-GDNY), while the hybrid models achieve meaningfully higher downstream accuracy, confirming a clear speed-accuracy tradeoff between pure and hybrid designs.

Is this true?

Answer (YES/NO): NO